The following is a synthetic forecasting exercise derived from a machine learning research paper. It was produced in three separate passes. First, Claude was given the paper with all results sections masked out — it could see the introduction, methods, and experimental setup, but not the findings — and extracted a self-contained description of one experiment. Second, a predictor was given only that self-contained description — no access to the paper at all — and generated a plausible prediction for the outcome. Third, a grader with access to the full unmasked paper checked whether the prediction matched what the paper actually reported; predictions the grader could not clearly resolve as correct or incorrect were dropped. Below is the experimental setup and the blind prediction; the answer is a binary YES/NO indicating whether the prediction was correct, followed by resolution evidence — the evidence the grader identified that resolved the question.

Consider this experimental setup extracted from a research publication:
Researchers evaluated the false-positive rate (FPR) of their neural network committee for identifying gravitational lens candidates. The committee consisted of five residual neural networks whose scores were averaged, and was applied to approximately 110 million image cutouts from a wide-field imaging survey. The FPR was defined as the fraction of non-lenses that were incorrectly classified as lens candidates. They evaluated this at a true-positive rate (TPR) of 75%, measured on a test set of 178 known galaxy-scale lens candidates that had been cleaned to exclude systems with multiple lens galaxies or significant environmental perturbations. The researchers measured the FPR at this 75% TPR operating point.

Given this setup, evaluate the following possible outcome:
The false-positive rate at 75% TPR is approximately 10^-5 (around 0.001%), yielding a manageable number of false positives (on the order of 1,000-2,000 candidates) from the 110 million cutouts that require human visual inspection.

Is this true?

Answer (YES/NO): NO